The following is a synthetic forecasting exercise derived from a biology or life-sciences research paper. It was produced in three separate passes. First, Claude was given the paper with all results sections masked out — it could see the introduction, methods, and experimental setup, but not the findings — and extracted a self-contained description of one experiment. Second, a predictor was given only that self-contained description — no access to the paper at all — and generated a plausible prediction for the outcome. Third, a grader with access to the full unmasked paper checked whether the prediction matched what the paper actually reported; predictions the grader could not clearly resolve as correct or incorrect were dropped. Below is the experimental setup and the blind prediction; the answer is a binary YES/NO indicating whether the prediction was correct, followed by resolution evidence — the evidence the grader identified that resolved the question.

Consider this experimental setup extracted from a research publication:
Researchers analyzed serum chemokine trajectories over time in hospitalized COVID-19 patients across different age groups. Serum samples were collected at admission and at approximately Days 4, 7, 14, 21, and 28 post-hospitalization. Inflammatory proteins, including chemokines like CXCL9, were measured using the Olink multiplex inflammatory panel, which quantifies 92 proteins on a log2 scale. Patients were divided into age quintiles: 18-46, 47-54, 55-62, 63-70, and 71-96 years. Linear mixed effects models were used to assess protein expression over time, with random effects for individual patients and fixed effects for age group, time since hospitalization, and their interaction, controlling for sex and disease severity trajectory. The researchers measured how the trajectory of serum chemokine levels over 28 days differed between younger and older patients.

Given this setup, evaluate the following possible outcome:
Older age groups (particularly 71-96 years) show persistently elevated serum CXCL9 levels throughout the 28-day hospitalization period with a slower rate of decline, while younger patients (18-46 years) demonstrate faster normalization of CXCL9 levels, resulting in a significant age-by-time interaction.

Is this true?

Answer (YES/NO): NO